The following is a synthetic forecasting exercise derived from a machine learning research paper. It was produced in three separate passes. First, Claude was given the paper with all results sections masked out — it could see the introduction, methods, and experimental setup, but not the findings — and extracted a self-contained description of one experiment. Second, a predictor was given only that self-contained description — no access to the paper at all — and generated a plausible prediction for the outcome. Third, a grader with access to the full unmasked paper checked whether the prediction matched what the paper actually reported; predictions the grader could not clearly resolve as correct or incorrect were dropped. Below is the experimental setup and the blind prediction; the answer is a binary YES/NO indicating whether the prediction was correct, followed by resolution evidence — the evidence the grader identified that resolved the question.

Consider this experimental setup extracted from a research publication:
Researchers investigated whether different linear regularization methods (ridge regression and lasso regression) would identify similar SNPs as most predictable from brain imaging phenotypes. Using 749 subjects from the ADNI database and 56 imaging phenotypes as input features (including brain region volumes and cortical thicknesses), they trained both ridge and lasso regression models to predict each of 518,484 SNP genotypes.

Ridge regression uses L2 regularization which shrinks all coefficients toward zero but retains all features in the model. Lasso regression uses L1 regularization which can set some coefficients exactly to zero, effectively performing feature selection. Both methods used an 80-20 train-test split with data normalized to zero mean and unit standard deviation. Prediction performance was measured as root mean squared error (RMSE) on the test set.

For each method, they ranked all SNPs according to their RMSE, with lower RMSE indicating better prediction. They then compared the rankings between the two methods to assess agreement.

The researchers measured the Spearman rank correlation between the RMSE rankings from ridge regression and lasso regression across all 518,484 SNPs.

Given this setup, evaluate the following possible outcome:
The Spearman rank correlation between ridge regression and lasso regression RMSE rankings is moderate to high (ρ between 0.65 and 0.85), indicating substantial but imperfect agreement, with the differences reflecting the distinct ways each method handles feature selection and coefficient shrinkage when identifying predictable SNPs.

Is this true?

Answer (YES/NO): NO